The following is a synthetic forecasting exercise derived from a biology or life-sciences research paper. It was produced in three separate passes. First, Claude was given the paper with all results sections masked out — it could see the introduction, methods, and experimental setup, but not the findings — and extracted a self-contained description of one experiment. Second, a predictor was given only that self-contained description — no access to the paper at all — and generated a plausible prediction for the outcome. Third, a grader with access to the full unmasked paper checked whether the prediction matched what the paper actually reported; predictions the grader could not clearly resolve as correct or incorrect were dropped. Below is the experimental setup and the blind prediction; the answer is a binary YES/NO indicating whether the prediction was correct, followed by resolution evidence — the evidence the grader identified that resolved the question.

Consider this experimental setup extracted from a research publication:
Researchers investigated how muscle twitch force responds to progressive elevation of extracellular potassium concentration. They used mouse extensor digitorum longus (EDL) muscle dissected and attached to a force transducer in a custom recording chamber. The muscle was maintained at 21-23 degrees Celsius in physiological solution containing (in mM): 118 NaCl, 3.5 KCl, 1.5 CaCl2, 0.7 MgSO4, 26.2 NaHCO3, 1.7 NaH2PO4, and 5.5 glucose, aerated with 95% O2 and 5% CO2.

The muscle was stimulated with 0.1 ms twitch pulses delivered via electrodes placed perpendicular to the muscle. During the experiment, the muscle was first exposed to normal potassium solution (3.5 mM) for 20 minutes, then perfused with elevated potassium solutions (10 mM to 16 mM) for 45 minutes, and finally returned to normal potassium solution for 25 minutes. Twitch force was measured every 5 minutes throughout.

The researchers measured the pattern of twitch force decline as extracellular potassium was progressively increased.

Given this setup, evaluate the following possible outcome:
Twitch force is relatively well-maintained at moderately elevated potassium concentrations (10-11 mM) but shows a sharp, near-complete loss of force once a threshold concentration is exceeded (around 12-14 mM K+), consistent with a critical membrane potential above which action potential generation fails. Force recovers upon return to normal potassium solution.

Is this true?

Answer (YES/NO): NO